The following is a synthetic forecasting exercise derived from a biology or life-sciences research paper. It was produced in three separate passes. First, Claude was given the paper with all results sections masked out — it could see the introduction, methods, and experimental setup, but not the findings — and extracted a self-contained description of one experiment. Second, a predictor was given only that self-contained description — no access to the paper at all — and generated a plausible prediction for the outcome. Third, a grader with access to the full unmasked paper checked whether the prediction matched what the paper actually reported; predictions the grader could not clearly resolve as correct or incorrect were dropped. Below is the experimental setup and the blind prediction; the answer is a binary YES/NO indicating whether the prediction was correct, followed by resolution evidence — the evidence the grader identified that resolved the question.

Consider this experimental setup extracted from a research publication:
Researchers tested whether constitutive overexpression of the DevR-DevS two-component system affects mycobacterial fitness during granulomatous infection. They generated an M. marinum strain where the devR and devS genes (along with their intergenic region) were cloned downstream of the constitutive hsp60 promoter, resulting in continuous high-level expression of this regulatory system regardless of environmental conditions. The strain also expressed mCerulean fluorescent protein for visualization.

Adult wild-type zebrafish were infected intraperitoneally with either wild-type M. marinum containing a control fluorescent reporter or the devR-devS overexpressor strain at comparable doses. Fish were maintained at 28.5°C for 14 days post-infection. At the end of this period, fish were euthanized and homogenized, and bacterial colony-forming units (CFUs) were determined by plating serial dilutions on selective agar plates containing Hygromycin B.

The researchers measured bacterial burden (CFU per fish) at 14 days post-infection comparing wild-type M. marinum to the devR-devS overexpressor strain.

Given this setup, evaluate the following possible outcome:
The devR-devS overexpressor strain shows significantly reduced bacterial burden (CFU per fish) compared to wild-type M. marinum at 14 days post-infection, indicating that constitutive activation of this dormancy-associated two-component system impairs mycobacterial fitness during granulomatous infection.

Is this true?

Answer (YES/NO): NO